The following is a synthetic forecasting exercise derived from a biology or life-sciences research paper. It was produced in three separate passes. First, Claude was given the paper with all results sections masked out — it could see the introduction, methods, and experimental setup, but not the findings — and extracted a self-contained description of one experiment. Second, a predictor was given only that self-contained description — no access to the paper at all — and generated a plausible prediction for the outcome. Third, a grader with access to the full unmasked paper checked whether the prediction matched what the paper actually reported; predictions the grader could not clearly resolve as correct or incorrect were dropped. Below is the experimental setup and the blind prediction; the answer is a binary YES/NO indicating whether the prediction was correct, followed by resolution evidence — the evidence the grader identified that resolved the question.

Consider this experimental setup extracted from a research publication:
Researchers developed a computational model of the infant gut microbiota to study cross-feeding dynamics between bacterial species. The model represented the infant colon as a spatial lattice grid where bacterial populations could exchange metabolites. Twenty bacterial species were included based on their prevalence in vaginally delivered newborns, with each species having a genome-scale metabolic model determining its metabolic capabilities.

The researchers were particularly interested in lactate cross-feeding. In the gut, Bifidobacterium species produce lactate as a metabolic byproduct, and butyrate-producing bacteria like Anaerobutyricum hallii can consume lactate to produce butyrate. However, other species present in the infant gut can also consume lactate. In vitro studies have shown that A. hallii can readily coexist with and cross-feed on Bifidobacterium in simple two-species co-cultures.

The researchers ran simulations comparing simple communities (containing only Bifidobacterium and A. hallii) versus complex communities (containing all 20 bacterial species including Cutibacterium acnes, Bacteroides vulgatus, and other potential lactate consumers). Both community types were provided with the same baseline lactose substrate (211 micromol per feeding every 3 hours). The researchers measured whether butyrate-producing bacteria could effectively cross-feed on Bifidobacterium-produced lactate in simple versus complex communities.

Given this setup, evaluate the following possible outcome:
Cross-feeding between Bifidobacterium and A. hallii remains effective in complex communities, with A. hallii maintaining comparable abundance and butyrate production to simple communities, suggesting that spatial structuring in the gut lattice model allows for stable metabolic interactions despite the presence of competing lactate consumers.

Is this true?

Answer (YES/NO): NO